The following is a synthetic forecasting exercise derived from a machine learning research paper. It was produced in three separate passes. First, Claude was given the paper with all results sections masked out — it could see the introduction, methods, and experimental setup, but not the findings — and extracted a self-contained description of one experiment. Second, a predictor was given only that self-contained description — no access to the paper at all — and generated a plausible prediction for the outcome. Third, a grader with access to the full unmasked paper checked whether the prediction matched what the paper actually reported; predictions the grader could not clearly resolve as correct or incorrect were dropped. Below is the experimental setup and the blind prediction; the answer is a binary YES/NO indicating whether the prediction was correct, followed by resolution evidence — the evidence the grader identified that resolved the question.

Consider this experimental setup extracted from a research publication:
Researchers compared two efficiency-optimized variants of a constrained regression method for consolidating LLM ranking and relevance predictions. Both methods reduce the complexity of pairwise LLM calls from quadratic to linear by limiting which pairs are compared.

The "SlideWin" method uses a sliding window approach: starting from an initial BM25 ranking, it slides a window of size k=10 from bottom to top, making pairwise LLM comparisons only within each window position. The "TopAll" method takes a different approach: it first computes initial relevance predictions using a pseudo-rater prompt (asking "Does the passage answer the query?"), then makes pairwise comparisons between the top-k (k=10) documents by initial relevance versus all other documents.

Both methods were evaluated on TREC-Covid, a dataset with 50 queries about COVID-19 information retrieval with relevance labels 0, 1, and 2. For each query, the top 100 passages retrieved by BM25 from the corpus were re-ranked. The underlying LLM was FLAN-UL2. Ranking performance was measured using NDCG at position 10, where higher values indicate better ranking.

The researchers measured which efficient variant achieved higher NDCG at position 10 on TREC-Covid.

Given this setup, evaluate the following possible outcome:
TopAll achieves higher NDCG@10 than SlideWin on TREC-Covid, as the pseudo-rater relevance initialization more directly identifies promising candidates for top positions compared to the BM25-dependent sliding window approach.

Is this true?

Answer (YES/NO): YES